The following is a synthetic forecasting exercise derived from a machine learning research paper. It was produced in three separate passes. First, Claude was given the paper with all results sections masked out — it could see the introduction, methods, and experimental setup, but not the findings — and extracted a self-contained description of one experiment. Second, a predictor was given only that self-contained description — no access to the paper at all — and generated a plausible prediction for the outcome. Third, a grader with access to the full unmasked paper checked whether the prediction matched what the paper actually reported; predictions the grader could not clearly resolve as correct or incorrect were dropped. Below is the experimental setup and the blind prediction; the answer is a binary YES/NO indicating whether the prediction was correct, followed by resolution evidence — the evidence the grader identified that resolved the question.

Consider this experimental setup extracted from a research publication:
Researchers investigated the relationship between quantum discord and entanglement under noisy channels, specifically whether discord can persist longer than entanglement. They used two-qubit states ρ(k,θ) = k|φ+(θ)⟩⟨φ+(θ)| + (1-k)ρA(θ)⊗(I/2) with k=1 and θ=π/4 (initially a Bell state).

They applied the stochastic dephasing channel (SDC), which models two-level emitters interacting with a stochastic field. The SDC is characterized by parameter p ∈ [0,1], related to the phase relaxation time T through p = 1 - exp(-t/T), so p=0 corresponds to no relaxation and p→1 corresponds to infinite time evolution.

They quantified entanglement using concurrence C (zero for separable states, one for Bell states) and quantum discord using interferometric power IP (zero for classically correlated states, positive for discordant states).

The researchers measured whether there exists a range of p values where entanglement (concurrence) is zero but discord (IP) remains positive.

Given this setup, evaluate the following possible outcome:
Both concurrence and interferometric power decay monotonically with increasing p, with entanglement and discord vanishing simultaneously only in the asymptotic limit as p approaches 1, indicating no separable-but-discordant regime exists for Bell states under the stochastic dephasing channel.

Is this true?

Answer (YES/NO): NO